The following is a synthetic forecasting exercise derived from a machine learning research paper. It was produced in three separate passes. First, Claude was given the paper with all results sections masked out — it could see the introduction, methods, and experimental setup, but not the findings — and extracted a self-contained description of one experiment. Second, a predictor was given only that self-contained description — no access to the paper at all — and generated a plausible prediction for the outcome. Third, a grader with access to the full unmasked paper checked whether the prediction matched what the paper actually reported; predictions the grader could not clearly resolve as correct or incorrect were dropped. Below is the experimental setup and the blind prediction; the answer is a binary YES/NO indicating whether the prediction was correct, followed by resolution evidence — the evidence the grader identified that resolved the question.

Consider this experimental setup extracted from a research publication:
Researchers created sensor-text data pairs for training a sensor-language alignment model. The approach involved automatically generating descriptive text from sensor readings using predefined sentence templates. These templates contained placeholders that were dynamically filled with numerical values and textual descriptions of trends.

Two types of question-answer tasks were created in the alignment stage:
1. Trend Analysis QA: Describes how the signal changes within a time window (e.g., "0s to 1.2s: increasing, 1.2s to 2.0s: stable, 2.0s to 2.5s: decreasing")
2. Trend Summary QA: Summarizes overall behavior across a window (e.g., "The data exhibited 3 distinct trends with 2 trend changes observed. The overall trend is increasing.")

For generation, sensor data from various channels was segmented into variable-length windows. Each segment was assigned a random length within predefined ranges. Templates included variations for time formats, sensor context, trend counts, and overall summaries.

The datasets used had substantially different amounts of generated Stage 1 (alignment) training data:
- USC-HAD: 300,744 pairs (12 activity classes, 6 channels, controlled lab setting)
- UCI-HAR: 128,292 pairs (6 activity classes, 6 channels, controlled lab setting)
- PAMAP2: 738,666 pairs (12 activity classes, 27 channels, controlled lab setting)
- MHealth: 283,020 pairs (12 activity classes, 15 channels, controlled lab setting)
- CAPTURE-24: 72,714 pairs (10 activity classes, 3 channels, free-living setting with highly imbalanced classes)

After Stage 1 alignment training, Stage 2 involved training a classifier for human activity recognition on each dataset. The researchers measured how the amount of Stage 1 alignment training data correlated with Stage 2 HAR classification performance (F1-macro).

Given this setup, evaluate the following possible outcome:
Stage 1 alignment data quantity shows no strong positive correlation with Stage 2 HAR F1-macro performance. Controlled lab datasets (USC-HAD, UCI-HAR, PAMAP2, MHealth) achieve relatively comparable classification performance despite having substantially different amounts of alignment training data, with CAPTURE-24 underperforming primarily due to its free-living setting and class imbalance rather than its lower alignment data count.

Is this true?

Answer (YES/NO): NO